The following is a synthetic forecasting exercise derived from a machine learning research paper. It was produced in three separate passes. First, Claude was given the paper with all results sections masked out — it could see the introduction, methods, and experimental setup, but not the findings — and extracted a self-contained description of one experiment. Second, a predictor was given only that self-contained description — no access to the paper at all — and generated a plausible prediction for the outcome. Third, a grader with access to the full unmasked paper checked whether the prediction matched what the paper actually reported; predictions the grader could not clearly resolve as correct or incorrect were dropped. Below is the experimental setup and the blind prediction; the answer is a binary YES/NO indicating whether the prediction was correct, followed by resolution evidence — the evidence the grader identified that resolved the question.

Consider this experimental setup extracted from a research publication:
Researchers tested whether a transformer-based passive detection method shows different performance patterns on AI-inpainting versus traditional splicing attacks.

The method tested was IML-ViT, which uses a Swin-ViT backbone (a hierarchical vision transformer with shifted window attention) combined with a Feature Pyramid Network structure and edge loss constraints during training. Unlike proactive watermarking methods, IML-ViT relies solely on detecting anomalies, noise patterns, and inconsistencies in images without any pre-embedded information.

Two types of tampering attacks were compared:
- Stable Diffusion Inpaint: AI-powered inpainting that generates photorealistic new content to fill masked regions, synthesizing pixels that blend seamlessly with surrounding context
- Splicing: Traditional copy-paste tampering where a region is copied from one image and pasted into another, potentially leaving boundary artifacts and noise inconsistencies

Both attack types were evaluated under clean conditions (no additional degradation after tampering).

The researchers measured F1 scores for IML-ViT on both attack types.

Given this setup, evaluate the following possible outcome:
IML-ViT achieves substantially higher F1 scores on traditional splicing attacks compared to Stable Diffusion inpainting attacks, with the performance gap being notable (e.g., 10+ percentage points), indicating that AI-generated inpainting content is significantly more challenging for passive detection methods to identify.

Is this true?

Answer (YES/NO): YES